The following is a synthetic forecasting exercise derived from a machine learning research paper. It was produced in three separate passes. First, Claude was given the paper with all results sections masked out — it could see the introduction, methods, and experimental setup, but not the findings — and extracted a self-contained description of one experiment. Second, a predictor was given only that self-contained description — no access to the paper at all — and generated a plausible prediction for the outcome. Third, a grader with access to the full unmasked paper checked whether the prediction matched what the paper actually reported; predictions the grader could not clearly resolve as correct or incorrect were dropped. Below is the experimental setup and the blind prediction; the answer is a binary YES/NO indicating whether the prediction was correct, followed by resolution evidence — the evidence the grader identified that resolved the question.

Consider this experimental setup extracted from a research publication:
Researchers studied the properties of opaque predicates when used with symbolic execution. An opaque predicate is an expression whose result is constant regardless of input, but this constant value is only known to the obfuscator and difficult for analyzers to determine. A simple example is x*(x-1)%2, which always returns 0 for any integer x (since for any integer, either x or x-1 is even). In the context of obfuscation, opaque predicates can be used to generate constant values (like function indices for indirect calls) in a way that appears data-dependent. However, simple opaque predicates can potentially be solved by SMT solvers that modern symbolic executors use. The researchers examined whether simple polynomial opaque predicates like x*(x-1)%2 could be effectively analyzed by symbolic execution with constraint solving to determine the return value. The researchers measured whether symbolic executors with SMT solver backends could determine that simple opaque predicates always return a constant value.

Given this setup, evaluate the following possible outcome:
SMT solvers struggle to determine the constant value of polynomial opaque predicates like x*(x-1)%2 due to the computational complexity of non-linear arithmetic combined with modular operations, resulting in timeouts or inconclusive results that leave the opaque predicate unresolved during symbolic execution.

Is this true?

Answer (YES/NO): NO